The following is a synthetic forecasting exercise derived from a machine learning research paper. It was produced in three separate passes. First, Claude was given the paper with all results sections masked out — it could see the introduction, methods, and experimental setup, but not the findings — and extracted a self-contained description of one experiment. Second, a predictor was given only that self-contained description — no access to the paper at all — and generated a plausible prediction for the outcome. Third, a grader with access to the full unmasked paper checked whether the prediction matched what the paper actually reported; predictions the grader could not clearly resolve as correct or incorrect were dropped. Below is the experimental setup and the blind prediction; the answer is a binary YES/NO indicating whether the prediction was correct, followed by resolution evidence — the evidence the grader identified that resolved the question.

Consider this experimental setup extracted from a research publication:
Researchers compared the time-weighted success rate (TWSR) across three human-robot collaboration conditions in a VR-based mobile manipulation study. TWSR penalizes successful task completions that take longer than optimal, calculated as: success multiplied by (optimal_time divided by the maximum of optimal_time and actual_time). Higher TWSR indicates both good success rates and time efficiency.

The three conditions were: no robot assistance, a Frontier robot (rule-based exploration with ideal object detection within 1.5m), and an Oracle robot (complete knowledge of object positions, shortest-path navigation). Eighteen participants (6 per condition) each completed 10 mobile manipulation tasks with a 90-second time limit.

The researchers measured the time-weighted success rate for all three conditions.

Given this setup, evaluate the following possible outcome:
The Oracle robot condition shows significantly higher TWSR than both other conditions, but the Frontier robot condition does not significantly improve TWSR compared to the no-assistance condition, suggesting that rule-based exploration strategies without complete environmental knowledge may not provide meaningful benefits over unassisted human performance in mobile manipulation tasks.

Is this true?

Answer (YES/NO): NO